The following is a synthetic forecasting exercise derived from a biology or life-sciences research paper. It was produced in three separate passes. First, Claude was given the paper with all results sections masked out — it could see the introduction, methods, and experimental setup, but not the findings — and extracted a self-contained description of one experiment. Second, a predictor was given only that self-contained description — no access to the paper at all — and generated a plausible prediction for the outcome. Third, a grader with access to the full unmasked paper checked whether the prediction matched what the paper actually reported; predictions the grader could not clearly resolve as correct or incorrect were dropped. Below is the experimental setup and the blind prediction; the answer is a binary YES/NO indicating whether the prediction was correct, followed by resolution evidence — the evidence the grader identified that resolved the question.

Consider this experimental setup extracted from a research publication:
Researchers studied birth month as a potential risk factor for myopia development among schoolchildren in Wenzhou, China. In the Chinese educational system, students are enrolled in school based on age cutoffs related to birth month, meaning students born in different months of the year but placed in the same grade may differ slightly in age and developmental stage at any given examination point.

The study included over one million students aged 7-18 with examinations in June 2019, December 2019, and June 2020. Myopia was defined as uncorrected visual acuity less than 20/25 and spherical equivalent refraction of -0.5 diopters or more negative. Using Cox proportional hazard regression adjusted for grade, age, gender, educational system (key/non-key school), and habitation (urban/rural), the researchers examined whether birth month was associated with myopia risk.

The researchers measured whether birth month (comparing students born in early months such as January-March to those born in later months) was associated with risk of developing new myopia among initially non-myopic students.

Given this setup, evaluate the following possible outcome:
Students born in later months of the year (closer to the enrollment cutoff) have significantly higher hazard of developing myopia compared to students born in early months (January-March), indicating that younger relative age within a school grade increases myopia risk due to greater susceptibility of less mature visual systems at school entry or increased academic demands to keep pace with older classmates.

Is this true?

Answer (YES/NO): NO